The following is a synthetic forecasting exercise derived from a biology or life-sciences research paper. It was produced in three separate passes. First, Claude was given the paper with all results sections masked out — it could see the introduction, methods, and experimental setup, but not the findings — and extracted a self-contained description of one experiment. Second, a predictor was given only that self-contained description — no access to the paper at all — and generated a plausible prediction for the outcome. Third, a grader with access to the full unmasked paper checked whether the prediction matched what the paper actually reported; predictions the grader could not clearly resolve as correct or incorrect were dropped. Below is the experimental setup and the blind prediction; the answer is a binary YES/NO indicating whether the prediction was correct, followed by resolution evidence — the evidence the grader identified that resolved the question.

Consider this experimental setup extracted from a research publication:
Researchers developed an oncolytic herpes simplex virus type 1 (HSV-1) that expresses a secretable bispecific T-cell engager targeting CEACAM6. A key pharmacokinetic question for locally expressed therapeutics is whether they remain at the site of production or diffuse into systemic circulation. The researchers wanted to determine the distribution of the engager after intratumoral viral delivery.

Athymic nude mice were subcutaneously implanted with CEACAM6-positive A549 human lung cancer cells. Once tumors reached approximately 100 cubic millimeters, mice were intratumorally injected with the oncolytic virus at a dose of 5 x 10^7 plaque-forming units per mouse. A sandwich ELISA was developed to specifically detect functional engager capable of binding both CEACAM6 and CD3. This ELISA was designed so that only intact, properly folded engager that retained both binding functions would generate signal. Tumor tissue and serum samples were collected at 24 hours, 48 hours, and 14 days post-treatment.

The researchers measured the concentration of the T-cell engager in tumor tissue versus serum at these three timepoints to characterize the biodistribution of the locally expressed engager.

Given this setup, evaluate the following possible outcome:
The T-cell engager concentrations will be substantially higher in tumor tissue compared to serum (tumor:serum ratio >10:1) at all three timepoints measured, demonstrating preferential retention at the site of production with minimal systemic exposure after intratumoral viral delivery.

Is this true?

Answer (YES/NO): YES